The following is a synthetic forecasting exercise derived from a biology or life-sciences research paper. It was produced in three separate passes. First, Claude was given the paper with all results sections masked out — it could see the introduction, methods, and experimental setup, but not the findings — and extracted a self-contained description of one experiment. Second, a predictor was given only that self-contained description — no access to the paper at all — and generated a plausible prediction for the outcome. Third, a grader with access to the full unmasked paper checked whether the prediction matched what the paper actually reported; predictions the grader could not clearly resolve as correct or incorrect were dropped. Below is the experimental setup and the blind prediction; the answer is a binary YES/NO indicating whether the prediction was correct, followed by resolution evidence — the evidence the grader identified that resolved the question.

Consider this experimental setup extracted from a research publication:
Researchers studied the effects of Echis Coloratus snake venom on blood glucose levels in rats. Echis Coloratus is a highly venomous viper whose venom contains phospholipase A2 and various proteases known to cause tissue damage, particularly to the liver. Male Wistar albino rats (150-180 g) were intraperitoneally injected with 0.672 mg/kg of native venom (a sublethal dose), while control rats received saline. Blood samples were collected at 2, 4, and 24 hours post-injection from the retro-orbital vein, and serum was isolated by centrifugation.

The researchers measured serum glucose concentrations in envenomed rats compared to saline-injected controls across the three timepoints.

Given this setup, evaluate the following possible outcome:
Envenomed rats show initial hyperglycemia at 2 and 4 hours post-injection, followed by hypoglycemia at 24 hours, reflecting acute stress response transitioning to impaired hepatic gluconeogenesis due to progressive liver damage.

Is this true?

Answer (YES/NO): NO